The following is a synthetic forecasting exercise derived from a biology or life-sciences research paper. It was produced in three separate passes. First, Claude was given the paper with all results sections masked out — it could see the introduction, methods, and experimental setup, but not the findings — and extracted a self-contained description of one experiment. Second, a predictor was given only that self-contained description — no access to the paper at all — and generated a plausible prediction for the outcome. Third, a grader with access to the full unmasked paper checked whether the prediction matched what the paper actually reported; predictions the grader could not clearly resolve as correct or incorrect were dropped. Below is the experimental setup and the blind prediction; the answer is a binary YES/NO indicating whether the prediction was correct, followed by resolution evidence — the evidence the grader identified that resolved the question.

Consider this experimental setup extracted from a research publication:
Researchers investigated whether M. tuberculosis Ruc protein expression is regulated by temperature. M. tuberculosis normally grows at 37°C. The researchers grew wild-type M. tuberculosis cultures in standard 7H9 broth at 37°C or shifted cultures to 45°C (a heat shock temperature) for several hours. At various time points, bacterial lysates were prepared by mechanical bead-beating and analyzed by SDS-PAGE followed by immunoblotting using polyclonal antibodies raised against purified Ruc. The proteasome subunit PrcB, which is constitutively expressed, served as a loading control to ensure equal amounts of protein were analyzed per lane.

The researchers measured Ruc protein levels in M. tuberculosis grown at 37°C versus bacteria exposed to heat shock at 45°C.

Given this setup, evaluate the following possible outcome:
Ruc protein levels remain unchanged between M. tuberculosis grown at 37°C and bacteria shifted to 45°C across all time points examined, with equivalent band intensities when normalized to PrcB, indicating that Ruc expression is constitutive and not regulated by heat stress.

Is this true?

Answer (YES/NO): NO